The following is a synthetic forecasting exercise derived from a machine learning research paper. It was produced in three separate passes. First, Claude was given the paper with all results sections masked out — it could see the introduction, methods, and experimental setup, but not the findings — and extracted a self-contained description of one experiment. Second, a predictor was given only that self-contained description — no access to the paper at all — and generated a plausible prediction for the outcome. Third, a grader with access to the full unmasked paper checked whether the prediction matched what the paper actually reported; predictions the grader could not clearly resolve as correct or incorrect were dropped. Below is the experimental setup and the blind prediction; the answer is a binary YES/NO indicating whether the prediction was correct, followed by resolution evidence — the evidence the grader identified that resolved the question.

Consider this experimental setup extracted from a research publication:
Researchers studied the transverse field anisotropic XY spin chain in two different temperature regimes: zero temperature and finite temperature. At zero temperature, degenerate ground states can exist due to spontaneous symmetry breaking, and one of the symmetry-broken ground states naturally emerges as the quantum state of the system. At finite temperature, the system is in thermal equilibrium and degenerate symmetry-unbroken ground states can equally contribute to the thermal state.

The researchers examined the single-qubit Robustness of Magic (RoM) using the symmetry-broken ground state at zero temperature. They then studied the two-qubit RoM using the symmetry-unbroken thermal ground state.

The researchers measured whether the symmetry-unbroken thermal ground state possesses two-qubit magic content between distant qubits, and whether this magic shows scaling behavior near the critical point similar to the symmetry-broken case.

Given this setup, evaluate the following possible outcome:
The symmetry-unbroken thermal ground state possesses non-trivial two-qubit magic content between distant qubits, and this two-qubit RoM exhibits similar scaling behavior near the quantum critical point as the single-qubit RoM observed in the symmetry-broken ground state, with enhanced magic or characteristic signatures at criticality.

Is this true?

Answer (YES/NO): NO